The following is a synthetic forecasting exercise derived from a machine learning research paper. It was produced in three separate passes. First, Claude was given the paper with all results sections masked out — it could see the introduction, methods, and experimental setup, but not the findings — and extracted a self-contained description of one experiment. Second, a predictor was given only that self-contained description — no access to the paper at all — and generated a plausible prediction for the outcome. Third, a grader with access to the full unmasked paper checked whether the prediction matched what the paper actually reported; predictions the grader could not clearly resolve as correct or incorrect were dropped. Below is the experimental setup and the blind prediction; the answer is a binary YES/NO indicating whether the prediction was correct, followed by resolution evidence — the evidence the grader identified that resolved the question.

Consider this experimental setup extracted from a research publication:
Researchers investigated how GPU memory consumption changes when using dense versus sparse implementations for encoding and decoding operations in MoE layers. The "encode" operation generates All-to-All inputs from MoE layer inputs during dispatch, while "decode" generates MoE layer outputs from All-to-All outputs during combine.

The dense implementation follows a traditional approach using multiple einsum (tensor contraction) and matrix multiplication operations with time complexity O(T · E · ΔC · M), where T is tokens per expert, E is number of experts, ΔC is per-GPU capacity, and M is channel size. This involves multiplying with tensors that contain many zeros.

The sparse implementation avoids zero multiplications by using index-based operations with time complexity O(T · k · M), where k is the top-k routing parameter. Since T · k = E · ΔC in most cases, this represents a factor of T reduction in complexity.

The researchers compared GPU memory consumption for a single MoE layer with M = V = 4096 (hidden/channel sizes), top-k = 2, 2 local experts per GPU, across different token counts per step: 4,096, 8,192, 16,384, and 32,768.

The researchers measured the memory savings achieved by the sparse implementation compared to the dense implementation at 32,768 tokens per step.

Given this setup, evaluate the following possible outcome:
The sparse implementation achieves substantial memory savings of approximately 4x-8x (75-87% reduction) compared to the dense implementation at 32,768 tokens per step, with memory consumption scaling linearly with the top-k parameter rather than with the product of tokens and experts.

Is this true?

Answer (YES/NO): NO